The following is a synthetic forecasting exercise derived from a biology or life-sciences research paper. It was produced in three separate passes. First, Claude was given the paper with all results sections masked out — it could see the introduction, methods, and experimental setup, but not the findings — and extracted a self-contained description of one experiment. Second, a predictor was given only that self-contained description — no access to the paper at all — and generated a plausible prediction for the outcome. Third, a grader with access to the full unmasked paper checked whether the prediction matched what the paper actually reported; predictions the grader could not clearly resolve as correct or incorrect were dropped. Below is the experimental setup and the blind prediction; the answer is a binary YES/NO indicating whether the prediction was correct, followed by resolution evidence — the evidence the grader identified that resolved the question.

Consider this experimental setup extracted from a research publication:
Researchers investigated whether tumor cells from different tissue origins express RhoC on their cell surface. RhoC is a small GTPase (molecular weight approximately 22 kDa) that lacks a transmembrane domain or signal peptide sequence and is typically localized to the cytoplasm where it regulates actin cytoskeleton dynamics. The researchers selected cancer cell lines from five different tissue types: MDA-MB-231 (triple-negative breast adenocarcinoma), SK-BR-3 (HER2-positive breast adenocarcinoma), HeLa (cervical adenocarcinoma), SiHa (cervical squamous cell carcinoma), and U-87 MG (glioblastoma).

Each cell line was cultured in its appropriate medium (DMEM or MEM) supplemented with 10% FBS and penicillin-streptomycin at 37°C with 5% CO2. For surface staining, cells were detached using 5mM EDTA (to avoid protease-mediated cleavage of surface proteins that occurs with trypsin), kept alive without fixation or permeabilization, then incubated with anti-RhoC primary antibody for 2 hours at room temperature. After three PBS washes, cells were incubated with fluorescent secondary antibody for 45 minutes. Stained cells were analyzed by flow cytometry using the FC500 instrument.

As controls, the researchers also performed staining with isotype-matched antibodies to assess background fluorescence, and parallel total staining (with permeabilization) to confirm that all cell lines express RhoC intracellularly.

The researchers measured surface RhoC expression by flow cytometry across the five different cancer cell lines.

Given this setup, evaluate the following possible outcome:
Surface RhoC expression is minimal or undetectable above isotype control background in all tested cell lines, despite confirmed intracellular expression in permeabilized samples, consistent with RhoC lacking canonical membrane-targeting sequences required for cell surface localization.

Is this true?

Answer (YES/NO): NO